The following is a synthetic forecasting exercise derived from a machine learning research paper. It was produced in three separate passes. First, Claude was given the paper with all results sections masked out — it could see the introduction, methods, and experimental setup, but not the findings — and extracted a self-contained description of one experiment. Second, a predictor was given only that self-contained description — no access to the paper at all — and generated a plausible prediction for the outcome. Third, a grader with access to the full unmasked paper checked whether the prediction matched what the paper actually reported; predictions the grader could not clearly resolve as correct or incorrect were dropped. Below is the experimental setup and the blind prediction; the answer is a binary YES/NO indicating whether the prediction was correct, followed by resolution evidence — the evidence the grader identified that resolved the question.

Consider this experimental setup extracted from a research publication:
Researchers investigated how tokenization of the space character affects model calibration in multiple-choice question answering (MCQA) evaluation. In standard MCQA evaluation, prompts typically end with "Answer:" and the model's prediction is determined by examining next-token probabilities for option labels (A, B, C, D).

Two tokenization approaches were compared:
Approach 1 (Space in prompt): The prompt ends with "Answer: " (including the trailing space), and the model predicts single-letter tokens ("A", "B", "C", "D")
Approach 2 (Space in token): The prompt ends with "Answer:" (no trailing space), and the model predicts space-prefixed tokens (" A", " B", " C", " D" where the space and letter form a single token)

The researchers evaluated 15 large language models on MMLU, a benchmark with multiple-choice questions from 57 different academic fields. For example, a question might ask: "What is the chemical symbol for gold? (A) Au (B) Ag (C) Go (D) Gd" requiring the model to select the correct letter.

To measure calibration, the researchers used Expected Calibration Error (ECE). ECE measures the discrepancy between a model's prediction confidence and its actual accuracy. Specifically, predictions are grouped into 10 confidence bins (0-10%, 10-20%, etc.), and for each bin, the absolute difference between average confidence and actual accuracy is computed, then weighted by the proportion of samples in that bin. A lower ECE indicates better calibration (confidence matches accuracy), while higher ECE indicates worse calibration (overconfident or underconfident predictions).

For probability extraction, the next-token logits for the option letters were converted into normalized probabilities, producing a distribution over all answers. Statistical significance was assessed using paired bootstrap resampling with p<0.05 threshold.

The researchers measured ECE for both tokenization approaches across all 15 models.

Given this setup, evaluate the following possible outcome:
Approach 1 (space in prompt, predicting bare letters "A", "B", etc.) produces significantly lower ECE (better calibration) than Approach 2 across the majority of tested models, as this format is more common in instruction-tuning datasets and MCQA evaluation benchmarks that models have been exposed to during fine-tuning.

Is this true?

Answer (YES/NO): NO